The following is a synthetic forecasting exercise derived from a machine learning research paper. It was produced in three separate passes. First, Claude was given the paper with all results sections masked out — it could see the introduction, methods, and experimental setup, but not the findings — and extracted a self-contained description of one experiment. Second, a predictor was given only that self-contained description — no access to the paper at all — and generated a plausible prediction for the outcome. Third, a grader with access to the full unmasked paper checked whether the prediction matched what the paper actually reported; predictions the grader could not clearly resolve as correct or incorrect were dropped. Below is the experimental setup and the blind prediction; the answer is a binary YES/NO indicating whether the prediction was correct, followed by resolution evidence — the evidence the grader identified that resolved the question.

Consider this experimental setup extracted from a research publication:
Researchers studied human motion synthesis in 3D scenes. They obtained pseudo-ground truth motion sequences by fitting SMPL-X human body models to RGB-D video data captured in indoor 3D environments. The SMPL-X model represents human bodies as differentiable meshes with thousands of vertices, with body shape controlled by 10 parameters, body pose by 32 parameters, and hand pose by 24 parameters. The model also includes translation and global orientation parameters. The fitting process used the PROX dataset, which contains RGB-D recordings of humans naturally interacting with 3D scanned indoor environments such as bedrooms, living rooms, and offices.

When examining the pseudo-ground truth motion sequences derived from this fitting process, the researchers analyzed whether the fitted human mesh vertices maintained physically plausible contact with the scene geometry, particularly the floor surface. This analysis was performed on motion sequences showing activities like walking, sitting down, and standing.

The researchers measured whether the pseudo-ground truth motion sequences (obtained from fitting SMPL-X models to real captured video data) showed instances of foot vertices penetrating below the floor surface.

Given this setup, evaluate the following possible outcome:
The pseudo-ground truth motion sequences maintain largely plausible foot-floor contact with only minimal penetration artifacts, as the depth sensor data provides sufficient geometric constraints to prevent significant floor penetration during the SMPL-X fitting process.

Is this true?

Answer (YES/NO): NO